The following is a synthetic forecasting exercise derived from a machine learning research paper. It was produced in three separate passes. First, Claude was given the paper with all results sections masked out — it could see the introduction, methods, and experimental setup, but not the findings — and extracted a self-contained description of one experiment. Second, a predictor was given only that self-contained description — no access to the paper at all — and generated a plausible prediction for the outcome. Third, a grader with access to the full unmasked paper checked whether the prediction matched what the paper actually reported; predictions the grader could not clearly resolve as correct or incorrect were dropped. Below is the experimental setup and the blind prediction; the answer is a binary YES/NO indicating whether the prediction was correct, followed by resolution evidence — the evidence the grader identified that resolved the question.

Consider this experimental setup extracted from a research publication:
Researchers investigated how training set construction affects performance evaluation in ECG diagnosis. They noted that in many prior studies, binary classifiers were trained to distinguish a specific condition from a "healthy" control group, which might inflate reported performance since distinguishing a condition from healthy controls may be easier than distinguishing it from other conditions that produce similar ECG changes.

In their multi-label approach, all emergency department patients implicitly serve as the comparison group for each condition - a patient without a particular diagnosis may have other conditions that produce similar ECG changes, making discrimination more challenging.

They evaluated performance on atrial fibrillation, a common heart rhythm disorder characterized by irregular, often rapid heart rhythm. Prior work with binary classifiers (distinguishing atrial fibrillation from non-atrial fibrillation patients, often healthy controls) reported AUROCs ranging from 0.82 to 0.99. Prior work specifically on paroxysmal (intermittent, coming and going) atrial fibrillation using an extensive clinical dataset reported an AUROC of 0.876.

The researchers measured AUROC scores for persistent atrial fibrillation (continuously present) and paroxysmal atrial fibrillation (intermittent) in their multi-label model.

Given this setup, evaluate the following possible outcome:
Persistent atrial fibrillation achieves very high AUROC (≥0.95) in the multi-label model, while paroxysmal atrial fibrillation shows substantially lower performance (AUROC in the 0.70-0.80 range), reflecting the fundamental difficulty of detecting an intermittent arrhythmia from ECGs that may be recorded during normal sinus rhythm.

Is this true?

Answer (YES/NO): NO